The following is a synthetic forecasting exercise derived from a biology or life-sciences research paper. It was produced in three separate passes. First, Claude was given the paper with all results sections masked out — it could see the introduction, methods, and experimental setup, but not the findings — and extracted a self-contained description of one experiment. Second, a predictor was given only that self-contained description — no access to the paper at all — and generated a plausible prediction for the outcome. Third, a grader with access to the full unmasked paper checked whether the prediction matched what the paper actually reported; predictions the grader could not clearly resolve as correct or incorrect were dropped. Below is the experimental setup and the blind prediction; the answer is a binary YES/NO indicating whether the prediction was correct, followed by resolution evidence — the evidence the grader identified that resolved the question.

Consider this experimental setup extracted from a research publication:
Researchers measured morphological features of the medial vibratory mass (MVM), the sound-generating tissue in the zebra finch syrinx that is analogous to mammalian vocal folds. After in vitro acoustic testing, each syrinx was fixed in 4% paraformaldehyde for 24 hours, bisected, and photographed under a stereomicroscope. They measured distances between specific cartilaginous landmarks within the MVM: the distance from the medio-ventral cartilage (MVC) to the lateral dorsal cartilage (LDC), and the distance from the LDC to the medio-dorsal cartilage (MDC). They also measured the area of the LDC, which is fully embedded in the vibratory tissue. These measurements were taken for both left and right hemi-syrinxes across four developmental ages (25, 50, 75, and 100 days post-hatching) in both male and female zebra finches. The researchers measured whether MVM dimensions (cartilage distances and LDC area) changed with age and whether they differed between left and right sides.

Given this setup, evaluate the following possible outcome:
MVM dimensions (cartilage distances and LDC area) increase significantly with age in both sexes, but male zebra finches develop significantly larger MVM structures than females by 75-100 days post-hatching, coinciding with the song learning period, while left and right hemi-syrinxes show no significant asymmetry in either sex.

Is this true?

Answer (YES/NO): NO